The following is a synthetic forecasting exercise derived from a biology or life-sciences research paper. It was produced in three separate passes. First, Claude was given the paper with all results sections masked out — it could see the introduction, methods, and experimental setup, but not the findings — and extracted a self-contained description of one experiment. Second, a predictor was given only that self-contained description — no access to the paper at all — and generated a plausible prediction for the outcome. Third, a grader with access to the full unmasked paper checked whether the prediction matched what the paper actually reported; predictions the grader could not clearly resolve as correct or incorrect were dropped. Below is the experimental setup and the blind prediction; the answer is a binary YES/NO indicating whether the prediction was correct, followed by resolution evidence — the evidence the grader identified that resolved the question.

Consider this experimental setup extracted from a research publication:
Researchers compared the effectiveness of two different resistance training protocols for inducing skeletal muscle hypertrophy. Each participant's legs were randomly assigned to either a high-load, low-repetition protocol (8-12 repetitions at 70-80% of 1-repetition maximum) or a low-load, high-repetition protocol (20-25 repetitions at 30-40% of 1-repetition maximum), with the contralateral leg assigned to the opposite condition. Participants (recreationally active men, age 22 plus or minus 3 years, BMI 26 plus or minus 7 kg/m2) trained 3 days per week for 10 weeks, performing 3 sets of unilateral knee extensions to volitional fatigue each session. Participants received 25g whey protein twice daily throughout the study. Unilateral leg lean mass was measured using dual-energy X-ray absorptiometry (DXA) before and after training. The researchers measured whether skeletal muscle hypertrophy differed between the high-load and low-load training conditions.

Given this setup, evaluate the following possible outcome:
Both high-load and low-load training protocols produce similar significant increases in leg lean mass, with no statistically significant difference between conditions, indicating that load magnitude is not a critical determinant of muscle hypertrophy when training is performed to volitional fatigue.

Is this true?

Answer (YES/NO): YES